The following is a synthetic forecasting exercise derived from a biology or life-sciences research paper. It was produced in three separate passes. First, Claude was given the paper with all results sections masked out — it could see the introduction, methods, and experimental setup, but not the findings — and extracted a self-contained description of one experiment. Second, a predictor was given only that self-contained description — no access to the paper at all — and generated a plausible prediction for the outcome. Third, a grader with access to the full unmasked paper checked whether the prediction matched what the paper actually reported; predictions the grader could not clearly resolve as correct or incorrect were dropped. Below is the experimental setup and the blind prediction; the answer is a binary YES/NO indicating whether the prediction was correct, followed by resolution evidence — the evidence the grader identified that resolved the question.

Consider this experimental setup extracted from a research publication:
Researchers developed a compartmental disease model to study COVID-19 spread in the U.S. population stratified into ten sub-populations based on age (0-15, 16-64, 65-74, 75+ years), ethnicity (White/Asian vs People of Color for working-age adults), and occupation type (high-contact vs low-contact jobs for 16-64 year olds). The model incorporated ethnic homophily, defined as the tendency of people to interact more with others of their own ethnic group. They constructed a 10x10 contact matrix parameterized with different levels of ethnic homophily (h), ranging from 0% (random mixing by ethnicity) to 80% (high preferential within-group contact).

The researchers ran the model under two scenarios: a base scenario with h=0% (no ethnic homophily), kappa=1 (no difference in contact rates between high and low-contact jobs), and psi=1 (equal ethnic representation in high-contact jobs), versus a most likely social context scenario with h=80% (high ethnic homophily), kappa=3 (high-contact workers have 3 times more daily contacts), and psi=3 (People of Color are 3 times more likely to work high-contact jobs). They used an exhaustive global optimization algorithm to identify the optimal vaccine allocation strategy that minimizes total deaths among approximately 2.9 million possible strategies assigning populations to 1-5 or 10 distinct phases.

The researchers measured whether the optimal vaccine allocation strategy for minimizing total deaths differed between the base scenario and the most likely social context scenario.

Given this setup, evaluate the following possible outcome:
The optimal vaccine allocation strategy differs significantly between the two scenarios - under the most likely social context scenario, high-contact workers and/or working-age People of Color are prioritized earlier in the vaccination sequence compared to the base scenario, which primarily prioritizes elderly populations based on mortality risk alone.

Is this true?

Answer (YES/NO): YES